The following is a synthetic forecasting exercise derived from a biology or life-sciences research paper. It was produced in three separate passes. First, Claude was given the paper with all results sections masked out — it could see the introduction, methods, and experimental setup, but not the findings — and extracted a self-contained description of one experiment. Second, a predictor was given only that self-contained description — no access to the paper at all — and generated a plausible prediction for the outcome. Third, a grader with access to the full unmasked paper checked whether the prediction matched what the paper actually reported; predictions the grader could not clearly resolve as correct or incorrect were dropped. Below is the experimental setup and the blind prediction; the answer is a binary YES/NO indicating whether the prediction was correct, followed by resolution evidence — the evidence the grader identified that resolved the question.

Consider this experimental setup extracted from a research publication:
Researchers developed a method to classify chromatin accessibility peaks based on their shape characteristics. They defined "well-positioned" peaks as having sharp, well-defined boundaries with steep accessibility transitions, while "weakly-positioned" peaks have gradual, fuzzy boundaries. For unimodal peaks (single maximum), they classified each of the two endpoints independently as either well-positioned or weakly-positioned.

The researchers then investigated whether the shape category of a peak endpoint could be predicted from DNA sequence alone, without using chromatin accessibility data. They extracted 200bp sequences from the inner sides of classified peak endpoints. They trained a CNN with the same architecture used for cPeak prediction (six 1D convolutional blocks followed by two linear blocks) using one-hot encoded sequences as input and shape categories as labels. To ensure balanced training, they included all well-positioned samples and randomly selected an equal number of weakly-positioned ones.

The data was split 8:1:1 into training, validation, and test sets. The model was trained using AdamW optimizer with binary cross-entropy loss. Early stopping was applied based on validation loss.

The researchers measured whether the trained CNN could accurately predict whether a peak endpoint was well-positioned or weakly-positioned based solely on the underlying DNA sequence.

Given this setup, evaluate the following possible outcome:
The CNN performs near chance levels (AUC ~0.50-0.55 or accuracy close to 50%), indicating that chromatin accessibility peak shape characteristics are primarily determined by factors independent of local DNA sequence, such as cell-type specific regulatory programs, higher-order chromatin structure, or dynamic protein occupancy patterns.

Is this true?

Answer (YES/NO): NO